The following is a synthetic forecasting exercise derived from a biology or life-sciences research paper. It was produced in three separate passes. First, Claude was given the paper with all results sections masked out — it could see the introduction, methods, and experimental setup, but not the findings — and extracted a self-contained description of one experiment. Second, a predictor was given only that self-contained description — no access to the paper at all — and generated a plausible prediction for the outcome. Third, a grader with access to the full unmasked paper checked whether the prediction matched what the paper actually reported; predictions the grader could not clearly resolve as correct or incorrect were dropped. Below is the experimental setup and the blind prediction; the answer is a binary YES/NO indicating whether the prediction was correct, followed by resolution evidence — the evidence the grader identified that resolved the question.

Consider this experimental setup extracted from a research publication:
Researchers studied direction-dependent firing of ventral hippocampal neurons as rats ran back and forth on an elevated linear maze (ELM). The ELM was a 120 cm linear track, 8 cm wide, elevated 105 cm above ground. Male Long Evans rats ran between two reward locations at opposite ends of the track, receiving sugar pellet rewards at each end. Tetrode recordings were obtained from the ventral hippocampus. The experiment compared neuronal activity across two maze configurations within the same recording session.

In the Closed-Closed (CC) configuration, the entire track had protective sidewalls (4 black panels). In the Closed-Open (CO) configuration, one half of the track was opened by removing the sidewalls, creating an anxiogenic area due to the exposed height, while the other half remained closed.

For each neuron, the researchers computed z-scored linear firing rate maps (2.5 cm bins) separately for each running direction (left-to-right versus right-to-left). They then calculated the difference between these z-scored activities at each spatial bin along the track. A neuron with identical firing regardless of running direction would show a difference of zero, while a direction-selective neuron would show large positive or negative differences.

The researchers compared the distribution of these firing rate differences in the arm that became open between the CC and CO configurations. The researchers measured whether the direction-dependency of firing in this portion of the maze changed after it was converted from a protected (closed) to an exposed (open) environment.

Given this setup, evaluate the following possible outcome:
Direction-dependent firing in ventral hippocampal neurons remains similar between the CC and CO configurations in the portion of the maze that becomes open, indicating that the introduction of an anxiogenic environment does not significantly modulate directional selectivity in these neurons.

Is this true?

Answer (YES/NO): NO